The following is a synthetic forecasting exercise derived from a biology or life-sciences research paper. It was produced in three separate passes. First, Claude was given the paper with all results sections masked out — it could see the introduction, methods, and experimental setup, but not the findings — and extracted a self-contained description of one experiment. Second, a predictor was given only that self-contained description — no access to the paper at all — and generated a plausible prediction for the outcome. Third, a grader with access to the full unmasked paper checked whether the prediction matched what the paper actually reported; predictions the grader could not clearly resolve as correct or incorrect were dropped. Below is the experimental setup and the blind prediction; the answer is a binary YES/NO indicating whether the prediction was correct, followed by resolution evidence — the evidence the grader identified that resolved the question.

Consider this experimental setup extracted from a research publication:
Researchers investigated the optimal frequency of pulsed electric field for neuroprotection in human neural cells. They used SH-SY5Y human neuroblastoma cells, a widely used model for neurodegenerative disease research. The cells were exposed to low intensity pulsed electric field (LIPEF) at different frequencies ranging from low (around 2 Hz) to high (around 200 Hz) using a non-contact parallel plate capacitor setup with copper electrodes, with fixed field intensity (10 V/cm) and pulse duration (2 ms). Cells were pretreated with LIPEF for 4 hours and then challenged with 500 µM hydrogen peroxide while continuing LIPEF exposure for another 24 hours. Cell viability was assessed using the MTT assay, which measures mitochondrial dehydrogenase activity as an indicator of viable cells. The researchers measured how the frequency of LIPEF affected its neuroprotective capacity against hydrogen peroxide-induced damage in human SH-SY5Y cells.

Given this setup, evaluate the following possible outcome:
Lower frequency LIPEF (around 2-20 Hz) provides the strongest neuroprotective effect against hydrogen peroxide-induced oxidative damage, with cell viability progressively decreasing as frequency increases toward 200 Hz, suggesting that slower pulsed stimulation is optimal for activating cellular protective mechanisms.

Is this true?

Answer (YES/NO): NO